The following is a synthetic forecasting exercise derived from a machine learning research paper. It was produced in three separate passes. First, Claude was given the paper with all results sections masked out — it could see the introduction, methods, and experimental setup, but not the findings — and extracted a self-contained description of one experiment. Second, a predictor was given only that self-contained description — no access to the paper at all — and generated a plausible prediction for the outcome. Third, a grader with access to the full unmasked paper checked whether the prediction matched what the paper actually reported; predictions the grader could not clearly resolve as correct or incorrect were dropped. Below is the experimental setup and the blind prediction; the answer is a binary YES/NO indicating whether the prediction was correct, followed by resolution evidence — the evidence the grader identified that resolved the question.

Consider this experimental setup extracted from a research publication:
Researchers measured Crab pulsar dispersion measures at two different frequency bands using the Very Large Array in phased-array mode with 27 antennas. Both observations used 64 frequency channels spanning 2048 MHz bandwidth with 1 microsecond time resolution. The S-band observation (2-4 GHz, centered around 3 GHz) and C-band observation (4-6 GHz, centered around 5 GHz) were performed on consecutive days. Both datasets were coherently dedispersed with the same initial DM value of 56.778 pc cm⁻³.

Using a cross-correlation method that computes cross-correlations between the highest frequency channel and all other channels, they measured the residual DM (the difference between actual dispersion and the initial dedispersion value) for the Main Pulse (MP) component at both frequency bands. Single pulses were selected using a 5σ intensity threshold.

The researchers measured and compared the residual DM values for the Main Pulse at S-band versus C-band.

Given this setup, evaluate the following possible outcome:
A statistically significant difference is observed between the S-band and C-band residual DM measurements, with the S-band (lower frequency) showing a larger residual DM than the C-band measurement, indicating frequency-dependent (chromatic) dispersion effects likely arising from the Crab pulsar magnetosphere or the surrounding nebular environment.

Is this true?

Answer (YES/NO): NO